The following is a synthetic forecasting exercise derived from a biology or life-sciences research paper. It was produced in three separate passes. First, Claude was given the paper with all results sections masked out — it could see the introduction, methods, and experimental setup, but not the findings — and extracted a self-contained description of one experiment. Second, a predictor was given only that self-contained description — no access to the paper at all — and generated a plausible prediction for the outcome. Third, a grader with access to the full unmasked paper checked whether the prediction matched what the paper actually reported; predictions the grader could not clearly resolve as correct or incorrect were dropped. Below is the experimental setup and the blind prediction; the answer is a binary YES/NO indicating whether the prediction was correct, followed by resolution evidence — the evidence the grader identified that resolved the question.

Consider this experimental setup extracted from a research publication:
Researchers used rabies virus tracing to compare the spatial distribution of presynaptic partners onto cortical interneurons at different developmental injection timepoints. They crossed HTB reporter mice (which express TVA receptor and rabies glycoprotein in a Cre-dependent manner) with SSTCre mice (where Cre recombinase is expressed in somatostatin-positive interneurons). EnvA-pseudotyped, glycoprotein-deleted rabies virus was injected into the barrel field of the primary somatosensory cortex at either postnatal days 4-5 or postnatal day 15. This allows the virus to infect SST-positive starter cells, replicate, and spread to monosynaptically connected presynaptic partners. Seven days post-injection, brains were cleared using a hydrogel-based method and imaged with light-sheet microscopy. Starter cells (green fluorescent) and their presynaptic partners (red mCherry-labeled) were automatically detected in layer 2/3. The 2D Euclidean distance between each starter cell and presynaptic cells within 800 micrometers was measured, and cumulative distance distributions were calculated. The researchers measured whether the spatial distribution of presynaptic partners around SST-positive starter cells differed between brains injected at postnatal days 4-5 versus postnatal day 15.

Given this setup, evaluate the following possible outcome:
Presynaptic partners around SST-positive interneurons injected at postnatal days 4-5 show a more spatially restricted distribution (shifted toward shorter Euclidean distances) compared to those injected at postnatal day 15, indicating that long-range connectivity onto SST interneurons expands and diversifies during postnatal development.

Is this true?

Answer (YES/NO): NO